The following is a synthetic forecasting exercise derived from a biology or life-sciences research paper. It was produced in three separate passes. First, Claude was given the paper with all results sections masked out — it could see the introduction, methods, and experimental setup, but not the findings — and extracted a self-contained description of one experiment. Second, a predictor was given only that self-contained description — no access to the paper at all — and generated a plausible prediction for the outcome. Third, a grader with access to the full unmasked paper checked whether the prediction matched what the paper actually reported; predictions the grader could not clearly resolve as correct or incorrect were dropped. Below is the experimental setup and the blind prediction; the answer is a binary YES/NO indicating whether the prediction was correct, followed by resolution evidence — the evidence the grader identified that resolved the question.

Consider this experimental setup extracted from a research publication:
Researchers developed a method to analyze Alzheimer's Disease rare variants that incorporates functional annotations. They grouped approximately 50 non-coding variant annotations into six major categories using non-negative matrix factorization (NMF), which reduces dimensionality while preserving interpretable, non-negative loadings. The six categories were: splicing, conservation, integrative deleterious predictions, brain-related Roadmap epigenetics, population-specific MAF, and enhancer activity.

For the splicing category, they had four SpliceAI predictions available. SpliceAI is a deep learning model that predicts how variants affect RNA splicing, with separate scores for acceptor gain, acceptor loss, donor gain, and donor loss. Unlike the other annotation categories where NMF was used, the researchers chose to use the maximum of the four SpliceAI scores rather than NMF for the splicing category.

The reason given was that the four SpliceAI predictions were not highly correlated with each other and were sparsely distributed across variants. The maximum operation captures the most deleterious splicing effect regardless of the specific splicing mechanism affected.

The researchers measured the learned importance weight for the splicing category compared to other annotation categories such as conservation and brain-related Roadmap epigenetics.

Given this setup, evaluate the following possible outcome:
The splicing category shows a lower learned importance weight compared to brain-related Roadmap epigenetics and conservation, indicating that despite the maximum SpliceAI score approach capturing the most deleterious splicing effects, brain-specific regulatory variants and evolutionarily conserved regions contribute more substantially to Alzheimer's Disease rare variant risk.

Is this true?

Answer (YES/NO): NO